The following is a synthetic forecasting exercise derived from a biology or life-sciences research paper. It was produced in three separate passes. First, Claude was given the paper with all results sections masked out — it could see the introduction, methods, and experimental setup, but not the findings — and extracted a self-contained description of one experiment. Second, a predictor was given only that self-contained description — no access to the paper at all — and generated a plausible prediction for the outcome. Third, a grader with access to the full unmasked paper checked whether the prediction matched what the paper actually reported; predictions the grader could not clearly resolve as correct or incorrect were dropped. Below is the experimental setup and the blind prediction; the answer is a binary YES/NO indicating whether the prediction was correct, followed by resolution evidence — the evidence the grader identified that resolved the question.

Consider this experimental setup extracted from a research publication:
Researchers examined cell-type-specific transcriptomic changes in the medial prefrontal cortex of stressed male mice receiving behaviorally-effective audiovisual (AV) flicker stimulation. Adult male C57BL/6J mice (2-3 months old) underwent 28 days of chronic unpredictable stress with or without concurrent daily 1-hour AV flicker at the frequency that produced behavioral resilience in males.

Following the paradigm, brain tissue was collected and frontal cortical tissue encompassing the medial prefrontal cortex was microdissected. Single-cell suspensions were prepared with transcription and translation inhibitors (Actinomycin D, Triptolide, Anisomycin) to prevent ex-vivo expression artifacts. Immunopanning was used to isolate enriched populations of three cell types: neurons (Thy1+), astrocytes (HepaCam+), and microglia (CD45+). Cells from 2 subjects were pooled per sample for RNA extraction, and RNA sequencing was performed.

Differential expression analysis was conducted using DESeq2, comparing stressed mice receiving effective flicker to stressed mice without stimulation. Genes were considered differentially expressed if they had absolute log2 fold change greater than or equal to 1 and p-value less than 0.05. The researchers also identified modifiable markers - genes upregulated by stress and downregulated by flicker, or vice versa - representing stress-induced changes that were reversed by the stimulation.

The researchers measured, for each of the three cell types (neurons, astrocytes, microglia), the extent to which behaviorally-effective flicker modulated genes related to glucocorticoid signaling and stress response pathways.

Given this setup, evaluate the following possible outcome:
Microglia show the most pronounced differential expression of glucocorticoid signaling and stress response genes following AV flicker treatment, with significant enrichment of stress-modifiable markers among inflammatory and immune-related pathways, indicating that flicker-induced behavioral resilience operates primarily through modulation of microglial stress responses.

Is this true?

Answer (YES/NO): NO